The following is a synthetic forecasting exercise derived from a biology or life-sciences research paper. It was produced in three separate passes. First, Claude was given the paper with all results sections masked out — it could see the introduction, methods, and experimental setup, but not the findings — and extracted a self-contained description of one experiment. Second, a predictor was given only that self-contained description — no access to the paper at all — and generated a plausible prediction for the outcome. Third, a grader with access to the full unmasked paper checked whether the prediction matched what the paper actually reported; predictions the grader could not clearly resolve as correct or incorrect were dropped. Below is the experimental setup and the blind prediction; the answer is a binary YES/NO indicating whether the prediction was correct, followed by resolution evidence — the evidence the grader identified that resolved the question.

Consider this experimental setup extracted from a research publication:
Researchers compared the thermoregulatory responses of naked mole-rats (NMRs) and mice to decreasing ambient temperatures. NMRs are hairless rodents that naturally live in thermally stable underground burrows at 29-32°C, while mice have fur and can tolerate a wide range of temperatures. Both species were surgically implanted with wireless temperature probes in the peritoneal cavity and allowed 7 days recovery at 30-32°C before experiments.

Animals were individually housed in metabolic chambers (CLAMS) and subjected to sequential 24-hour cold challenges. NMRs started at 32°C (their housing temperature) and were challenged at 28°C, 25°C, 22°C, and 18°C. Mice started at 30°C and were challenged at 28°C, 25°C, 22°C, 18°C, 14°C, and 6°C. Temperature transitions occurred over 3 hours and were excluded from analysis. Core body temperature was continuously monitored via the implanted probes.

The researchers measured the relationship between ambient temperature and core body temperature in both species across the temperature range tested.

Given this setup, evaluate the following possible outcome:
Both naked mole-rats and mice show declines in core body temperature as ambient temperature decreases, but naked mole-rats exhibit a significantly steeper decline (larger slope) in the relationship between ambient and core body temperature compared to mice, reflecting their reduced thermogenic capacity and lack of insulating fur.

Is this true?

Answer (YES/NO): NO